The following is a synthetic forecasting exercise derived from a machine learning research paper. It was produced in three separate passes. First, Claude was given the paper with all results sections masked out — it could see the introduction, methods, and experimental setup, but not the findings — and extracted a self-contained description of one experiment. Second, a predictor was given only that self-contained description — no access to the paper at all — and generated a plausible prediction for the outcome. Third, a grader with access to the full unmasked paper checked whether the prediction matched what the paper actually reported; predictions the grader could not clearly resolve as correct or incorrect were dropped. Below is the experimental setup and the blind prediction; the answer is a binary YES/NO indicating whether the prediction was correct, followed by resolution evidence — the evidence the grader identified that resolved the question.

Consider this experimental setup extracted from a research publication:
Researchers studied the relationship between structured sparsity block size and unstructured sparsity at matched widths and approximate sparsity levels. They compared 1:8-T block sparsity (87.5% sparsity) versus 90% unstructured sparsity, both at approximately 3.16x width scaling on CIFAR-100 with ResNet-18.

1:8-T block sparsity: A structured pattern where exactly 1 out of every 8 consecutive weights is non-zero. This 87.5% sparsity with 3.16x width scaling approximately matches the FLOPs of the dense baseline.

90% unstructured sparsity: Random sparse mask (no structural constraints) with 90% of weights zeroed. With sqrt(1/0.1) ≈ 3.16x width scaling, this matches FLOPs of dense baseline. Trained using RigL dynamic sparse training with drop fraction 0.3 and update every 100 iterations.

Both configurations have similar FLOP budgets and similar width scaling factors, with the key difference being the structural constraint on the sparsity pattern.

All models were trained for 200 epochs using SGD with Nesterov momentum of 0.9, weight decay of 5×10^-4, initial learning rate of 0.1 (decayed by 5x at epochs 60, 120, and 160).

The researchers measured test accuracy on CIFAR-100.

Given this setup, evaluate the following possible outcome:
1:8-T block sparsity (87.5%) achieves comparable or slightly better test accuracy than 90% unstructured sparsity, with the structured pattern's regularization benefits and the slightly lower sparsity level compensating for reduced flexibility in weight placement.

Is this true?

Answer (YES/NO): NO